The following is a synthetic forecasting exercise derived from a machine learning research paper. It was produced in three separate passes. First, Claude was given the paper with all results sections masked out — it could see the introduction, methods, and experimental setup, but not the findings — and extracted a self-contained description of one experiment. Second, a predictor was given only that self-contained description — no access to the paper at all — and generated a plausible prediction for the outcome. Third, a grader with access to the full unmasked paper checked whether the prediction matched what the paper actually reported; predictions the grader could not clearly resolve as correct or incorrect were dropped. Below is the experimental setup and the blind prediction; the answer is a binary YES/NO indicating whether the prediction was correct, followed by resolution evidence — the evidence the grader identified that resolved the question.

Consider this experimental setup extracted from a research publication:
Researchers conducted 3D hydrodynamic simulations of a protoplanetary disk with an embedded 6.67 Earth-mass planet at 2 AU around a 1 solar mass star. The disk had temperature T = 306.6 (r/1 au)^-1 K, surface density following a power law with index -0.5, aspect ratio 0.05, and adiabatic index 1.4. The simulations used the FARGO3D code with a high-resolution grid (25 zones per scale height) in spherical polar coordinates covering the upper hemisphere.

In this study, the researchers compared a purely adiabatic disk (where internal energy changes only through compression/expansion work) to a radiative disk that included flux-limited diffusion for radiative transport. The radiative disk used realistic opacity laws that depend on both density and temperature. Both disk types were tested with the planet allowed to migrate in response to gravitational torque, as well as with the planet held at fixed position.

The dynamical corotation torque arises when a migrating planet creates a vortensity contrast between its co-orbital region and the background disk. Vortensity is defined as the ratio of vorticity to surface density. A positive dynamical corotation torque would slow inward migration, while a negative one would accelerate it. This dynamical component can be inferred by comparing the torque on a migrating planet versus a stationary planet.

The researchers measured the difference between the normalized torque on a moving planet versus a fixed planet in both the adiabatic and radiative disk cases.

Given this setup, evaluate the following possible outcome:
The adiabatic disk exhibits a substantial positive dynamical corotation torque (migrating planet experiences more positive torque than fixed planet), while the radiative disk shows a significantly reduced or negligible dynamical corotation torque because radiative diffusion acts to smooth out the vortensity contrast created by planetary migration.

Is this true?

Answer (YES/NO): NO